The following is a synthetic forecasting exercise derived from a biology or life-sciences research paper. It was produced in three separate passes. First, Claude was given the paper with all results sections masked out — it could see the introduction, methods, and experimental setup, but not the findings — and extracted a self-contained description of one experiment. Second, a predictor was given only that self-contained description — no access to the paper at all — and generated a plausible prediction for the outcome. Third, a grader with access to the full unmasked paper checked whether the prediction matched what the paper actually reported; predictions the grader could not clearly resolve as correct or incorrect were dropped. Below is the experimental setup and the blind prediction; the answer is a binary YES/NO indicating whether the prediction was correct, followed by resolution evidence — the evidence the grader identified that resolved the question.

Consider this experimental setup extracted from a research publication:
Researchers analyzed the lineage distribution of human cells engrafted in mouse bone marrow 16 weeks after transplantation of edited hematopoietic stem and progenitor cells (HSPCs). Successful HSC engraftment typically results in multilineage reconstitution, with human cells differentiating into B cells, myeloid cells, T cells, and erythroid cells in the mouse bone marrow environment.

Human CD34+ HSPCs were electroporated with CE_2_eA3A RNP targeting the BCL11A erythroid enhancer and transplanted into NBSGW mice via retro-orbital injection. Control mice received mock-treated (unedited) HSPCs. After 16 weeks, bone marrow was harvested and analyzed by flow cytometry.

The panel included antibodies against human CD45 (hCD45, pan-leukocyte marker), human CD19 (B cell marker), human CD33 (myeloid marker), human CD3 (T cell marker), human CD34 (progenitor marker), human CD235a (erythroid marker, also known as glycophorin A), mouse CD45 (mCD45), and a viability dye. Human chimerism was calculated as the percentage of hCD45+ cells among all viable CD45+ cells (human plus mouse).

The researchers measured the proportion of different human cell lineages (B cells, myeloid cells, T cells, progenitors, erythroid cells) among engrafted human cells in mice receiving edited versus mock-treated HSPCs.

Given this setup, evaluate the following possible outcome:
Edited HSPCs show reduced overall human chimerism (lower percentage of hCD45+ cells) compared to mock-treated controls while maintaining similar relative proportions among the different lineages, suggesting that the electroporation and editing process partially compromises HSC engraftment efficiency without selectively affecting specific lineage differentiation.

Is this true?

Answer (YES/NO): NO